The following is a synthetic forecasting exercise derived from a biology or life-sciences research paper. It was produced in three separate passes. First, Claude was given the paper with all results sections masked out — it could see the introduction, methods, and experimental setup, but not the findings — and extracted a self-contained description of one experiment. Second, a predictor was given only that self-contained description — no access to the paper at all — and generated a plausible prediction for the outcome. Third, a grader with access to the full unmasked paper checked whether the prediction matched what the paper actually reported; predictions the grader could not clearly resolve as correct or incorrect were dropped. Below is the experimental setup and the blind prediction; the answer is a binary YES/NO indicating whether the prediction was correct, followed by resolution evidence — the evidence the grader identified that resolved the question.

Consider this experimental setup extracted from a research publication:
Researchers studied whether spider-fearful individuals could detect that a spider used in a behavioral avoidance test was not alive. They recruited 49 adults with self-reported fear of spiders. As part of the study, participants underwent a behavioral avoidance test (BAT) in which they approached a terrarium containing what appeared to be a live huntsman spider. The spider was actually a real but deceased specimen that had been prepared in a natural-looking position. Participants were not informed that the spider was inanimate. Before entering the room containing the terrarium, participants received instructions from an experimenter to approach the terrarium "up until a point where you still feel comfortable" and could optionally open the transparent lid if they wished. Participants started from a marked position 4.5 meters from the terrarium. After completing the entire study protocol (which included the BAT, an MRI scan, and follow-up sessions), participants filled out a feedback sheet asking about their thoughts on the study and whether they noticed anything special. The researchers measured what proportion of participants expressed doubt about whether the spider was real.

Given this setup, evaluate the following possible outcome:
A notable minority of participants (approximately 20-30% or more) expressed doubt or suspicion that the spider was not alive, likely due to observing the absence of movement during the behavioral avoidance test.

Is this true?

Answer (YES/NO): NO